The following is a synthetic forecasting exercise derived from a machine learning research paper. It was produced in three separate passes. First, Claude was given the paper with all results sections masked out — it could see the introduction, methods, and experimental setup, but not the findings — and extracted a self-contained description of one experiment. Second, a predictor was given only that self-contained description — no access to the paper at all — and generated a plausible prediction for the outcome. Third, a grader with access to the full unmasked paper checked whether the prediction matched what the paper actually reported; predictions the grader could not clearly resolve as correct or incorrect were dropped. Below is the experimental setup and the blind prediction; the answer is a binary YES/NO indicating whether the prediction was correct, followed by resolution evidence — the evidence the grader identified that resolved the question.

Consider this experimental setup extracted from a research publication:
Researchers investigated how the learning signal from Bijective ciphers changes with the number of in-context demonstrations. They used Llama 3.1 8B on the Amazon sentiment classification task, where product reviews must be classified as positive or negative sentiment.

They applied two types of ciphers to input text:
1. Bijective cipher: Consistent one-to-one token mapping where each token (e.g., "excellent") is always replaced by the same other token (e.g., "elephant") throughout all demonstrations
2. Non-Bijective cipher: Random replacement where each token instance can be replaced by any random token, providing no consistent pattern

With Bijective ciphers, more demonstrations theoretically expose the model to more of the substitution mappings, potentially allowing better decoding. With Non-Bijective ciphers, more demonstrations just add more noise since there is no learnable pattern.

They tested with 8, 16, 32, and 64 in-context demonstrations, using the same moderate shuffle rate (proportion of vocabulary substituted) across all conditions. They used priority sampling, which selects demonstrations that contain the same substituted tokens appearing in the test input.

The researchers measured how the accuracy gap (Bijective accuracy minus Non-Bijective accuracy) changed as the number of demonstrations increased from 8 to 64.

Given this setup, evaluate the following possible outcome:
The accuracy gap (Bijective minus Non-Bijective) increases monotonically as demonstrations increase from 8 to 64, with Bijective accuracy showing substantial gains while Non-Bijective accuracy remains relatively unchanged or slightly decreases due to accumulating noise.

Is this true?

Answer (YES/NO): NO